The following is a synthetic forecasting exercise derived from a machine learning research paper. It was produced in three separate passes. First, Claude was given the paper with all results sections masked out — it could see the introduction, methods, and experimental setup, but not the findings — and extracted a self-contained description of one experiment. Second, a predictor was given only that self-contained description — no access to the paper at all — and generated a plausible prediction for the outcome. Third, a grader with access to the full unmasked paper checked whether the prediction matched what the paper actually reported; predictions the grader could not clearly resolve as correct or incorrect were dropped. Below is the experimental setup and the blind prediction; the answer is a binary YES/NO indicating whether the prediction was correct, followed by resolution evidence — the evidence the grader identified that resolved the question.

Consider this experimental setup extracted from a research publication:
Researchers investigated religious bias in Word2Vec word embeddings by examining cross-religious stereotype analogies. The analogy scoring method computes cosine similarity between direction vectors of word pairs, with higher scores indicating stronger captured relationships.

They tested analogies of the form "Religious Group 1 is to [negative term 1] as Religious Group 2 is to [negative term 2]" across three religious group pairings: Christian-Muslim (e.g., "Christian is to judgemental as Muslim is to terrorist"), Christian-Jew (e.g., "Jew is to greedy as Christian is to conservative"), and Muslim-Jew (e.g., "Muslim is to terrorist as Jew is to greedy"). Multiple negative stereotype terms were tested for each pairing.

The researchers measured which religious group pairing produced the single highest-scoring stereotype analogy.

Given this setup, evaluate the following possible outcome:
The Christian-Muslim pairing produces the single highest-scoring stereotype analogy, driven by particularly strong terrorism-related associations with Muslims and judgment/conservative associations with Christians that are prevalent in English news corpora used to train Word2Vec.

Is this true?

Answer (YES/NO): YES